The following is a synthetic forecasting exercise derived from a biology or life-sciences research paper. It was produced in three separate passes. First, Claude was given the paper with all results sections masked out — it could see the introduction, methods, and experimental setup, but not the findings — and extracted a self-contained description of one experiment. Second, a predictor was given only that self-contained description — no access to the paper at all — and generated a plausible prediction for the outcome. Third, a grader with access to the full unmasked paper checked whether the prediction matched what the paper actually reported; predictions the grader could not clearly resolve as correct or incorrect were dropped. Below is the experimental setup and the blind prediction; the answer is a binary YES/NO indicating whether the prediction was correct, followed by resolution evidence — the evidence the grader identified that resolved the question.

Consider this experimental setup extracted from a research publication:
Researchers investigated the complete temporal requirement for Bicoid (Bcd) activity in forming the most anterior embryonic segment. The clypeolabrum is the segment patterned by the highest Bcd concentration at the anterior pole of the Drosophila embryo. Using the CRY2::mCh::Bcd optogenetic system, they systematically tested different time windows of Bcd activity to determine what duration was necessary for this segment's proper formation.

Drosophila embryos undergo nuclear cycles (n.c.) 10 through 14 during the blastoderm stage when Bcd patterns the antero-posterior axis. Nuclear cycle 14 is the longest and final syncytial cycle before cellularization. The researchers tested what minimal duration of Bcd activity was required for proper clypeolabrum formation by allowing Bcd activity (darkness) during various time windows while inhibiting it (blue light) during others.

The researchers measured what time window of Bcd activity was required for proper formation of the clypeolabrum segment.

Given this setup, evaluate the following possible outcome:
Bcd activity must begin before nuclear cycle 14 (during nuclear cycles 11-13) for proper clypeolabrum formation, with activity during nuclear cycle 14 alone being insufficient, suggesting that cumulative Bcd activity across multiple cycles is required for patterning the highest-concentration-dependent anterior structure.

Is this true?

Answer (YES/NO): YES